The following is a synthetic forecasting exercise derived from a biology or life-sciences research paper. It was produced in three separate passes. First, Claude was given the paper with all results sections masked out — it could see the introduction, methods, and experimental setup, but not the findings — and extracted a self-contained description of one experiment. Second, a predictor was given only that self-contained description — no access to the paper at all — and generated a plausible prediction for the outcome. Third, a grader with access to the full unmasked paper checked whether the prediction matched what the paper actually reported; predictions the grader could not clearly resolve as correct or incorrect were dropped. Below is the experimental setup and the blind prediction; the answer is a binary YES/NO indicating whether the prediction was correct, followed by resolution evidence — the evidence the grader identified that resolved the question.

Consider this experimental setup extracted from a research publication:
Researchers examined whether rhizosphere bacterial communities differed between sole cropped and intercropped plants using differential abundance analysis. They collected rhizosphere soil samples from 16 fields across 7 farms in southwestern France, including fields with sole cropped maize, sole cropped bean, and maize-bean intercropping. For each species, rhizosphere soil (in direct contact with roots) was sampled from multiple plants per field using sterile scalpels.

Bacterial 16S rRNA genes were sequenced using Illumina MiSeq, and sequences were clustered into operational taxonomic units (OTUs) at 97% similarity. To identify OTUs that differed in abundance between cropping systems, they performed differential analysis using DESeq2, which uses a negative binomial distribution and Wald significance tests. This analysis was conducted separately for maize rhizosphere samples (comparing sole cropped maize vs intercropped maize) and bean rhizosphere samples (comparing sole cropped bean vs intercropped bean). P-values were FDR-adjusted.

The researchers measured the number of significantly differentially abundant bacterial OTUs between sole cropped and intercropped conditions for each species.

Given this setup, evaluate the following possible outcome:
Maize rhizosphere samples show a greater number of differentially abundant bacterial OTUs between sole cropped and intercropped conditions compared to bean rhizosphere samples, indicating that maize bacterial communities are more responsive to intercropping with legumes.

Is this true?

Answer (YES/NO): NO